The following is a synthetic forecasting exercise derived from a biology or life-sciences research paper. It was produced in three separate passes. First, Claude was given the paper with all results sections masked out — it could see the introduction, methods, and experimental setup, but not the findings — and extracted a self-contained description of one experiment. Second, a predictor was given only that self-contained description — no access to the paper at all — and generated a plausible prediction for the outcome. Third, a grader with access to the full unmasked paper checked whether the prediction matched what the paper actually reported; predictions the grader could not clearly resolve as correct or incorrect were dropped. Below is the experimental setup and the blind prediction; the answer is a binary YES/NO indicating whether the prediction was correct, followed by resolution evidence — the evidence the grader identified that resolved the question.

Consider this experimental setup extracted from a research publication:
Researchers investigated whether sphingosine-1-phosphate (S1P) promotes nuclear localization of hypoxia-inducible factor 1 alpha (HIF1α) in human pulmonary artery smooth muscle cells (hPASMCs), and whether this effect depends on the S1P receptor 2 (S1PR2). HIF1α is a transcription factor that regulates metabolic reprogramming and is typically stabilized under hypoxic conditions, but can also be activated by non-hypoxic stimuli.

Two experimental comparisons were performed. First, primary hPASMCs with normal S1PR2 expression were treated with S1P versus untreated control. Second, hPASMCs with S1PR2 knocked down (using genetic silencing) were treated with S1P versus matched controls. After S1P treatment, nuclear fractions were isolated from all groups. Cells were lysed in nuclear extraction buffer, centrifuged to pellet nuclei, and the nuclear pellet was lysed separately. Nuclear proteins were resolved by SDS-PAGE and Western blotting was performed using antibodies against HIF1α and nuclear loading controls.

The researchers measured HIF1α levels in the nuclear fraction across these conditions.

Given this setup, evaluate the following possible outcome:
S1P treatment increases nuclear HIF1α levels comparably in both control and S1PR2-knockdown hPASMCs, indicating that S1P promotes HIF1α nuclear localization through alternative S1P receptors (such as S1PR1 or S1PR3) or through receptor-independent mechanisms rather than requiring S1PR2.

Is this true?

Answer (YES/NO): NO